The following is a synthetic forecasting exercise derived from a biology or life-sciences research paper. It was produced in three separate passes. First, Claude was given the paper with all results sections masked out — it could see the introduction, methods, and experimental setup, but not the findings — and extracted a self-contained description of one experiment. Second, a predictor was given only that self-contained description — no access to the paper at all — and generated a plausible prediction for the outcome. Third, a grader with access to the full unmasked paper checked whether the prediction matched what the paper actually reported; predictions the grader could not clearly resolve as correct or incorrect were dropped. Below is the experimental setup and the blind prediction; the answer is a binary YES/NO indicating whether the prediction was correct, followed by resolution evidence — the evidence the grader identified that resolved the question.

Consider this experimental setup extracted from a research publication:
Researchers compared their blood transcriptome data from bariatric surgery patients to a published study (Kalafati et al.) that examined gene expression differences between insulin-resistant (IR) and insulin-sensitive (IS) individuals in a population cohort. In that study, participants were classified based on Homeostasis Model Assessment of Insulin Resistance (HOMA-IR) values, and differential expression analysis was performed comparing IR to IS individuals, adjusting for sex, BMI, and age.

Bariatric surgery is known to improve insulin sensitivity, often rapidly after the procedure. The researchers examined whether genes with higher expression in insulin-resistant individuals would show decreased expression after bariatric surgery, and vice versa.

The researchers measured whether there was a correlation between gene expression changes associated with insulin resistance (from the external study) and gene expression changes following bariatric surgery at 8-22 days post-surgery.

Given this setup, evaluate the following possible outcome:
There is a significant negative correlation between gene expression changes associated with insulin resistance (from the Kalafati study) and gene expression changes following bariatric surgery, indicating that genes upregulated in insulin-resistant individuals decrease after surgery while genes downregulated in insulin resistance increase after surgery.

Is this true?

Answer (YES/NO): YES